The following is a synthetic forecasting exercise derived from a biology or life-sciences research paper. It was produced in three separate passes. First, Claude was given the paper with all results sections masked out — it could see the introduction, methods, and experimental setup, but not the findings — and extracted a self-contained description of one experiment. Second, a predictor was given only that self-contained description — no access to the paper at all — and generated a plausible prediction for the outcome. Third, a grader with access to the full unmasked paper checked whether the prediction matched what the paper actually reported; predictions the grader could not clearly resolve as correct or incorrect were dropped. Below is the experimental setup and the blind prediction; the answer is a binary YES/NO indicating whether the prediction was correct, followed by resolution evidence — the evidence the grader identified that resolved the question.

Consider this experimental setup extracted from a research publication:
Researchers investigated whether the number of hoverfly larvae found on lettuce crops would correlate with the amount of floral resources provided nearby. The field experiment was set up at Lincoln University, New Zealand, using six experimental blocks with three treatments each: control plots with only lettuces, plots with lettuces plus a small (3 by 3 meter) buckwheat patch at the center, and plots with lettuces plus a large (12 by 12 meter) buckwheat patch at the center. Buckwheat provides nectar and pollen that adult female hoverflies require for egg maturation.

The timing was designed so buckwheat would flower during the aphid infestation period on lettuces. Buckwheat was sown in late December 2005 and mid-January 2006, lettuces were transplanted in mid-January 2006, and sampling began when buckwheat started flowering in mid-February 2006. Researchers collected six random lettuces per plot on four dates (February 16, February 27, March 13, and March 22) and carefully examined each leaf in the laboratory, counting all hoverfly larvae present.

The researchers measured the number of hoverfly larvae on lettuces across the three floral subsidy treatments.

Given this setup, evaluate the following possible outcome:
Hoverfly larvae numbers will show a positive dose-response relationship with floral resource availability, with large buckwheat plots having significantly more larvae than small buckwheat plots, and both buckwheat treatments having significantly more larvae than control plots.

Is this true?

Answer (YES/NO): NO